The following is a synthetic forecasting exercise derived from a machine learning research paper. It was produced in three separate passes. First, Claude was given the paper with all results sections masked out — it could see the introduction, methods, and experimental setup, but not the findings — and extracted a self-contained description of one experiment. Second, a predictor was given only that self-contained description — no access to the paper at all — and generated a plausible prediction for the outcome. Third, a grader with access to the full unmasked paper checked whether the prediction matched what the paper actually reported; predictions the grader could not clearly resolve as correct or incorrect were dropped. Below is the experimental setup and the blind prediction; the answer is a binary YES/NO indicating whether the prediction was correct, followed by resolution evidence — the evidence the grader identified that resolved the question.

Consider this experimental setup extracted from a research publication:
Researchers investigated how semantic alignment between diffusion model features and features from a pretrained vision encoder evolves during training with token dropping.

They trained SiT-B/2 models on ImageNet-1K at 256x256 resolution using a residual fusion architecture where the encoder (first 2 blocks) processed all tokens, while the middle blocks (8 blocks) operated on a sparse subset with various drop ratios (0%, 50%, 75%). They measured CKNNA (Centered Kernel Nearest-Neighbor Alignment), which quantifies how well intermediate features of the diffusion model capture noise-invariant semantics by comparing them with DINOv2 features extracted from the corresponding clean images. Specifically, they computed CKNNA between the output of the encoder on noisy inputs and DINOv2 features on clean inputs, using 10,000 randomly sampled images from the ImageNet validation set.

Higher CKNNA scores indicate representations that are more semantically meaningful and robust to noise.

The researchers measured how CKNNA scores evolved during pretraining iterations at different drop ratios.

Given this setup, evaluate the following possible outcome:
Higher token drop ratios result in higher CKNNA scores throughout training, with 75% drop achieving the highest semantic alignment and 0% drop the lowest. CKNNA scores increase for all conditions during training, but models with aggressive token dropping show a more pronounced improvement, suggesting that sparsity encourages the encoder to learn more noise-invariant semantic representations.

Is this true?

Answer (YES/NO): YES